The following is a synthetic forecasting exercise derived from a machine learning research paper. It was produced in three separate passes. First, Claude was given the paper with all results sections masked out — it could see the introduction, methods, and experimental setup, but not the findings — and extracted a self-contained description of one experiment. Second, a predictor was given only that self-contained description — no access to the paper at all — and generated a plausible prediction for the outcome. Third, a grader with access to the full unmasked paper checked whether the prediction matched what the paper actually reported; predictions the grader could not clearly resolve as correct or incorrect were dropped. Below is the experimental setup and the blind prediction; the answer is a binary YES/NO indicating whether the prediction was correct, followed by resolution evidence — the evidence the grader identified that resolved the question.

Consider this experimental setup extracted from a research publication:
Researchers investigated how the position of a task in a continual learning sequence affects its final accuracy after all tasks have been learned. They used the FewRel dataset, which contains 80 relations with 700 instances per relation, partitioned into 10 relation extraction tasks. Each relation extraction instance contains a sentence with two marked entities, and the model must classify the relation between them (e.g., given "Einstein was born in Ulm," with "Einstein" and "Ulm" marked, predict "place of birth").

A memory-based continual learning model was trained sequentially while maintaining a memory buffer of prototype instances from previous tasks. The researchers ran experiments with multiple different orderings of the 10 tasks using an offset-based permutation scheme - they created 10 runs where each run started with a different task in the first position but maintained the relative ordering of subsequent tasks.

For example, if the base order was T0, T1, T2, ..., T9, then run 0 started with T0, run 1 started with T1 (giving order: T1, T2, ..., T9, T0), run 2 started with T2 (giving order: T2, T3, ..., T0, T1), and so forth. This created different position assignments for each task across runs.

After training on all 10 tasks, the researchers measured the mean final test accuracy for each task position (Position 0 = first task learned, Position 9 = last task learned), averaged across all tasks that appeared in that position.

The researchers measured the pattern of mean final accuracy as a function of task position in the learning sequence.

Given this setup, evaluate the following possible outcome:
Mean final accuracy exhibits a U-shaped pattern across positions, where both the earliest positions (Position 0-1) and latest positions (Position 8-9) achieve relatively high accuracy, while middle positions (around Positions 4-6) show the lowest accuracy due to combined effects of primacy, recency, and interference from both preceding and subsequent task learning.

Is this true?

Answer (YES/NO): NO